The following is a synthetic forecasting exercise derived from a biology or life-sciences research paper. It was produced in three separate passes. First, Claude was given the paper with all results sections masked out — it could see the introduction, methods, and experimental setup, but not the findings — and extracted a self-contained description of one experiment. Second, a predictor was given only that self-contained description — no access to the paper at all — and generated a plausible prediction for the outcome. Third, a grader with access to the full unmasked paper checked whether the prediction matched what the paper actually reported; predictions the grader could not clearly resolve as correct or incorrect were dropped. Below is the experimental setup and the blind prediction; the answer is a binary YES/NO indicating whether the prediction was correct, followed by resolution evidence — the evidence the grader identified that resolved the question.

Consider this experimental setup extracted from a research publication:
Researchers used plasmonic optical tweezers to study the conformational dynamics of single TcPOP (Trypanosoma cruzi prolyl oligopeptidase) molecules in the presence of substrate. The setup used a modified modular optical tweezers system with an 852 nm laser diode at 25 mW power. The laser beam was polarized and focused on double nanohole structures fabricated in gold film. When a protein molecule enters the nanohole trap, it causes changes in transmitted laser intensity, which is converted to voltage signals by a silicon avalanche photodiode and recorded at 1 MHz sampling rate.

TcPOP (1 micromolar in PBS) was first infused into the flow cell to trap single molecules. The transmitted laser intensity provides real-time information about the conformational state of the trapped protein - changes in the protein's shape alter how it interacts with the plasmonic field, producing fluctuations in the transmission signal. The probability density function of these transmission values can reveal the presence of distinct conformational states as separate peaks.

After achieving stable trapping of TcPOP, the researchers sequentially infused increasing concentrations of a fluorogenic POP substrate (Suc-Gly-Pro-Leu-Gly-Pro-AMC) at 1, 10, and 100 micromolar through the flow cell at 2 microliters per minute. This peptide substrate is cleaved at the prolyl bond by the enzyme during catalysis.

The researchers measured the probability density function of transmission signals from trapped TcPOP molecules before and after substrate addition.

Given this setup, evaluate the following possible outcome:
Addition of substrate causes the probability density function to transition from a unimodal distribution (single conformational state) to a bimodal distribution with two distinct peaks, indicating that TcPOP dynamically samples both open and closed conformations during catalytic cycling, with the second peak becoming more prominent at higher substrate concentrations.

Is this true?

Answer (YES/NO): NO